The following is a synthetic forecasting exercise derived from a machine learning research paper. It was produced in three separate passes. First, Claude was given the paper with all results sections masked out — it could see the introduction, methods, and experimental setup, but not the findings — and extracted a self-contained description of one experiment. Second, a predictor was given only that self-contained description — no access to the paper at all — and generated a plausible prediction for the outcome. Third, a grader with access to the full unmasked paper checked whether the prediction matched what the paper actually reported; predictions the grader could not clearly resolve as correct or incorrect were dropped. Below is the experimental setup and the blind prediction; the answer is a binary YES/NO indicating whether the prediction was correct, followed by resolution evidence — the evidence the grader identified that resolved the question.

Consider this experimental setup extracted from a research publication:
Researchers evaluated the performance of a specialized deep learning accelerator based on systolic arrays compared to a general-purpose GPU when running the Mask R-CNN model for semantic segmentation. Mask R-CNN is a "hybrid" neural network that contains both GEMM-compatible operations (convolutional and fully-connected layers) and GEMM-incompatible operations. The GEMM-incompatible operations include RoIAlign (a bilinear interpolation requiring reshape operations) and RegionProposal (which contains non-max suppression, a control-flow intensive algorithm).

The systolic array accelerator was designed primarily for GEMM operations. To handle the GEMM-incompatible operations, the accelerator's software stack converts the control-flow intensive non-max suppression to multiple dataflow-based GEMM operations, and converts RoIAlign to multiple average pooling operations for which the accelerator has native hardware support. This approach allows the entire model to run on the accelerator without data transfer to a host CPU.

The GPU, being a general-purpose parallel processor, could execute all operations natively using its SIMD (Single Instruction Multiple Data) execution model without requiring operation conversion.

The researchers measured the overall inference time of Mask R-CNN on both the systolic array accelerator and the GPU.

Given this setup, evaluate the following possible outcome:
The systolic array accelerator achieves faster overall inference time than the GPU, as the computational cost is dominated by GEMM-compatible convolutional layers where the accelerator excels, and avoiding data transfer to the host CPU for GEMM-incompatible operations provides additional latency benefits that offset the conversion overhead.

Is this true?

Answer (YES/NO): NO